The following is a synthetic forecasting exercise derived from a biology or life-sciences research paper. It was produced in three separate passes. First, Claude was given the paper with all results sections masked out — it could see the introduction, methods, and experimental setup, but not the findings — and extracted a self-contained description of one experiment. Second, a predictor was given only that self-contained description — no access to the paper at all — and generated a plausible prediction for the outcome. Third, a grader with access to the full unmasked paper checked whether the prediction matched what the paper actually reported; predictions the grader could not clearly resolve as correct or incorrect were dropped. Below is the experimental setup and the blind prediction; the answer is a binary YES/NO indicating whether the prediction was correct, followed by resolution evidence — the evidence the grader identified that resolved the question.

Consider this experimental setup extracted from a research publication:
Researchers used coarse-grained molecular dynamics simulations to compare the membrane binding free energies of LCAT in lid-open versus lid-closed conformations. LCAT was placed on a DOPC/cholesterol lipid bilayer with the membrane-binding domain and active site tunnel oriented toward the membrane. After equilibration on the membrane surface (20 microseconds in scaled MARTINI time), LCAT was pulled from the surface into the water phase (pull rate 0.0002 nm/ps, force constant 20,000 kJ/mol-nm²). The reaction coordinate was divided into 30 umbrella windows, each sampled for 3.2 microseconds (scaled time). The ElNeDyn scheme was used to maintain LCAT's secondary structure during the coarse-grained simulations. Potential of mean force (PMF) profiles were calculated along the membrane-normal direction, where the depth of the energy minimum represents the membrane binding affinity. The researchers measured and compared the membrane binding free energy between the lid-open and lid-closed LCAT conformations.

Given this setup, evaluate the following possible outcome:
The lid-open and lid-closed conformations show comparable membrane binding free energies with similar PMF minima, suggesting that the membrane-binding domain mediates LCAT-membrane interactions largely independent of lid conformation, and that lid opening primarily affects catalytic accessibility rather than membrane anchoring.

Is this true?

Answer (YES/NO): NO